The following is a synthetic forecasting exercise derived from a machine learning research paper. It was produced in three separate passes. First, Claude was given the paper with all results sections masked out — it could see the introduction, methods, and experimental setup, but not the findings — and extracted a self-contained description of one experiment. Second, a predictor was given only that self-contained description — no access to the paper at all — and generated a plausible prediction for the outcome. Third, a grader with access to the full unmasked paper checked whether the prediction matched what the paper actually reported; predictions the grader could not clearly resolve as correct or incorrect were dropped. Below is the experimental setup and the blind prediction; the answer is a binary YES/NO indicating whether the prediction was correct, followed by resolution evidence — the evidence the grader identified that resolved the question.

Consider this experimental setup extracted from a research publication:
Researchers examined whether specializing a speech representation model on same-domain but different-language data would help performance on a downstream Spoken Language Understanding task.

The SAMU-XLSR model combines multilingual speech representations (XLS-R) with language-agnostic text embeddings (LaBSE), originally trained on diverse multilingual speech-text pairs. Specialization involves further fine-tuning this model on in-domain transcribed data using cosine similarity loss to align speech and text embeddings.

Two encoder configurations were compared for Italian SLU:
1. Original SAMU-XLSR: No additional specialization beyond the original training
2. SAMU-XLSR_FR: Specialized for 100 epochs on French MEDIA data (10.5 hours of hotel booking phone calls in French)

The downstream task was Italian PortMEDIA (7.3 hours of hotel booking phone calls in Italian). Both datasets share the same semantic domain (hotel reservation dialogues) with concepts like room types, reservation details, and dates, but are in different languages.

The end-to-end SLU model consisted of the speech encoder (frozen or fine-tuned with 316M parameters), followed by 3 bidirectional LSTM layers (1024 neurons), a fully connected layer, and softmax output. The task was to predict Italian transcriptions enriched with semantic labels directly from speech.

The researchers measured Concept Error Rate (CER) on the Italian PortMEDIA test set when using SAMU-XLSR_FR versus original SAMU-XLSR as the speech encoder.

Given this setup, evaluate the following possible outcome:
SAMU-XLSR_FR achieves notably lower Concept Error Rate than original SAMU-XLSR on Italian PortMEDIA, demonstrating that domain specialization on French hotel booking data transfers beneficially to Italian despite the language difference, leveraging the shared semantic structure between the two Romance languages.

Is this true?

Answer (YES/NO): NO